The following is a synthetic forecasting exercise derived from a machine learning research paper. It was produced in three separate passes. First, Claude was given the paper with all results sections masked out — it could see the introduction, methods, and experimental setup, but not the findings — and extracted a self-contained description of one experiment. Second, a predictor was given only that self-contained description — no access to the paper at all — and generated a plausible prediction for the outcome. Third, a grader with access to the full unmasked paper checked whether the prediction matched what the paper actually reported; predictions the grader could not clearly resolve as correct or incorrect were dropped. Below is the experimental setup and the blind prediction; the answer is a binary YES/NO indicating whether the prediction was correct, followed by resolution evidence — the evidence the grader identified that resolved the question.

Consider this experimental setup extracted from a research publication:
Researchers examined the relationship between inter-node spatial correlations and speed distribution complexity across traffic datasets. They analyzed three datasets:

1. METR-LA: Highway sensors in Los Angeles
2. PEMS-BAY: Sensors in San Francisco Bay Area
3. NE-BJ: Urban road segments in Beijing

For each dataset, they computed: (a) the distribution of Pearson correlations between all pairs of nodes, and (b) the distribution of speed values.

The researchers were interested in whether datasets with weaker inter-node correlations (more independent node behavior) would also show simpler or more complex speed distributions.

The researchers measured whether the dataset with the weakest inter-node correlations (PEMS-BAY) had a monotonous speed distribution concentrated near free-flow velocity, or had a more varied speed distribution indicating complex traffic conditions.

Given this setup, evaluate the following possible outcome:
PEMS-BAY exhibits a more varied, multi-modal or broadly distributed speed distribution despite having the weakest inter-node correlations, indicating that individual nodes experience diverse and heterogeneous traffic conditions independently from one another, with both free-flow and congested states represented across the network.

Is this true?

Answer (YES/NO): NO